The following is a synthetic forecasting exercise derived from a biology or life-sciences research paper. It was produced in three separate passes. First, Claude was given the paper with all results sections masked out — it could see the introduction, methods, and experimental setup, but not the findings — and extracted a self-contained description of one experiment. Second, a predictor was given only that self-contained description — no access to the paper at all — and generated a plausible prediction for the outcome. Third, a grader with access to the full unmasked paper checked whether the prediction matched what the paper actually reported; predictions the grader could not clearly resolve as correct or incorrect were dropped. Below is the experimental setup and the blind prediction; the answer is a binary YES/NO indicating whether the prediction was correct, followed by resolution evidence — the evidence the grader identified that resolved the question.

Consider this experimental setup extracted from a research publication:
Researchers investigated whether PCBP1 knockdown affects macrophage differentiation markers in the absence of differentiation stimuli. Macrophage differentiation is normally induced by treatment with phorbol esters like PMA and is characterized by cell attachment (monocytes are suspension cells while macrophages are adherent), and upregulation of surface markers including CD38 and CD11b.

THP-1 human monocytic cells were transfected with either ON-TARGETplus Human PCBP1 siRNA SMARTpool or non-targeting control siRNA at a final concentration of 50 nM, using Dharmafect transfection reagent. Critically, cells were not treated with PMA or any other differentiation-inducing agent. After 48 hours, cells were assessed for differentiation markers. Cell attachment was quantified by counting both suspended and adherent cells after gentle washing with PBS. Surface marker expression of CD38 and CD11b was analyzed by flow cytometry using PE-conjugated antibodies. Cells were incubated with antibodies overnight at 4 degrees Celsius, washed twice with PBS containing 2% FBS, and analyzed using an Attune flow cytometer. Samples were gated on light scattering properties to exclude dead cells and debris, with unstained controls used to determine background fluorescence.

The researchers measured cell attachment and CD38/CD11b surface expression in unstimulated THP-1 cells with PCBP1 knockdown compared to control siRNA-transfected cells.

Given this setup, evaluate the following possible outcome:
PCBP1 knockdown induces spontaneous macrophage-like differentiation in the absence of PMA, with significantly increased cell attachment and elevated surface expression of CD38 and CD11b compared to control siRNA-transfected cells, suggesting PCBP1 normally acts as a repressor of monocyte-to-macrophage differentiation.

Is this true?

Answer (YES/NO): YES